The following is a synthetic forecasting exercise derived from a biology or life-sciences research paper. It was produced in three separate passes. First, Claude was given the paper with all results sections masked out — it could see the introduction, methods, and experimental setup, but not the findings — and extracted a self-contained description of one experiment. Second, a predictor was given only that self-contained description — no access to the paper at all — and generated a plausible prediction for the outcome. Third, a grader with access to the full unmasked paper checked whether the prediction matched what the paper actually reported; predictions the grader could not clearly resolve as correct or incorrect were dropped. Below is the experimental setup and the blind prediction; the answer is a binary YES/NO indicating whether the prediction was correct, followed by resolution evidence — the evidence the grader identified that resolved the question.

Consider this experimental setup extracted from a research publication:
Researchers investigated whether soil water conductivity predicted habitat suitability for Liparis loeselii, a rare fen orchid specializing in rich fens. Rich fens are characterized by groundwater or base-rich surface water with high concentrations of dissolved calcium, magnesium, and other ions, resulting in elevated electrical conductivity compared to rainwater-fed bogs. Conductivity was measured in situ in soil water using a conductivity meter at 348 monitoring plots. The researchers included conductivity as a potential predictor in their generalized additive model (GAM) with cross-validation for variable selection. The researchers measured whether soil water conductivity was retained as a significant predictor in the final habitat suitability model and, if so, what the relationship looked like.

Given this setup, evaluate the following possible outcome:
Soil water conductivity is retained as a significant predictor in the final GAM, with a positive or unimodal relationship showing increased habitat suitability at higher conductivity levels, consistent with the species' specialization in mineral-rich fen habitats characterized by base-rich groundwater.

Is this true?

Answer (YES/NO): NO